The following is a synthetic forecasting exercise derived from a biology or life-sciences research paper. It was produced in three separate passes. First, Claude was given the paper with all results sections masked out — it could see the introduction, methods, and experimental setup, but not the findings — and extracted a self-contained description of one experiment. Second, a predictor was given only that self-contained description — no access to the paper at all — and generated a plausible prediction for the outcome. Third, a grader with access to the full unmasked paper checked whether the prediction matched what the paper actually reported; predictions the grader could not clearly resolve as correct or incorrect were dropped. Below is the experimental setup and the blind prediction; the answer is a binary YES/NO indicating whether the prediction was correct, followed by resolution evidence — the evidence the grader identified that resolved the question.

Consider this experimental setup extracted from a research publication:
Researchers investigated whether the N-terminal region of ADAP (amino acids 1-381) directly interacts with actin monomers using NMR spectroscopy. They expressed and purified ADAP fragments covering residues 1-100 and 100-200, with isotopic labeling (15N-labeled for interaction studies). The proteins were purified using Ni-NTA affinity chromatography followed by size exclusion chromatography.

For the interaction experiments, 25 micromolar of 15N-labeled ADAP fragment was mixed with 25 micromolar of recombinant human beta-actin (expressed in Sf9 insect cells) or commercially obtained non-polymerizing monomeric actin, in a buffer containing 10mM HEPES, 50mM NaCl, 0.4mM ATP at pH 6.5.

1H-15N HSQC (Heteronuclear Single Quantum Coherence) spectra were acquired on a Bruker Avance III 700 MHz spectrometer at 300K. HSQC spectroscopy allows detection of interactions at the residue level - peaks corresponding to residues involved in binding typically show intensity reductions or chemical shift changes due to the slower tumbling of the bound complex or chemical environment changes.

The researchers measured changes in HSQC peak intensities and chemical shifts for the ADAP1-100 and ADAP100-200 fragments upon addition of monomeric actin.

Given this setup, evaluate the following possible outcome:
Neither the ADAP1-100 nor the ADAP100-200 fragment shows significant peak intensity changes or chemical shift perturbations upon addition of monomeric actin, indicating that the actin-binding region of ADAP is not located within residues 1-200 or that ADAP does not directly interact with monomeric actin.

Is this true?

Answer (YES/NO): NO